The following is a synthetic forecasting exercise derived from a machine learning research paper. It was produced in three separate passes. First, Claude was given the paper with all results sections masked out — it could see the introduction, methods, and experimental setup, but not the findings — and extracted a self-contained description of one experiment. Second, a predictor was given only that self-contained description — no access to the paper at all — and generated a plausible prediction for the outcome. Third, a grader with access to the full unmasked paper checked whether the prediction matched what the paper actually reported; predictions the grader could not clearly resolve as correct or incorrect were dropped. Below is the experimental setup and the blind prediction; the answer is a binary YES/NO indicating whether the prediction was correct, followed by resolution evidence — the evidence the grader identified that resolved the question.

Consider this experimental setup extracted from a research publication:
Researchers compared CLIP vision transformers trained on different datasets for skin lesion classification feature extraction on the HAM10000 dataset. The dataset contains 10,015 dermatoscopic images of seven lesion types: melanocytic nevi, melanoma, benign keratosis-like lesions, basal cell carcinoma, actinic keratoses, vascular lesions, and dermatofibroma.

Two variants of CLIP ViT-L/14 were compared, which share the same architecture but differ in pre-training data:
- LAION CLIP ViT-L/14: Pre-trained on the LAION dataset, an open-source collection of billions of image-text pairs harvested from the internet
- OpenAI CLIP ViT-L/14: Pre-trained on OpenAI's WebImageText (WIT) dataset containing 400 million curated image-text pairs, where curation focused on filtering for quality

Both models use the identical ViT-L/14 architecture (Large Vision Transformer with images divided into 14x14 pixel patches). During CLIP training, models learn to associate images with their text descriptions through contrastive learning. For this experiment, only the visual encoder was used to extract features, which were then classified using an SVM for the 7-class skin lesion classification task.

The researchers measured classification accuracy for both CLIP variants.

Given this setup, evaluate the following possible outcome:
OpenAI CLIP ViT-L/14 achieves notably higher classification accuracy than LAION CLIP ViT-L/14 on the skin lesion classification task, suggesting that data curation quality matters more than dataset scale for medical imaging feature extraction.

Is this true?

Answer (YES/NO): NO